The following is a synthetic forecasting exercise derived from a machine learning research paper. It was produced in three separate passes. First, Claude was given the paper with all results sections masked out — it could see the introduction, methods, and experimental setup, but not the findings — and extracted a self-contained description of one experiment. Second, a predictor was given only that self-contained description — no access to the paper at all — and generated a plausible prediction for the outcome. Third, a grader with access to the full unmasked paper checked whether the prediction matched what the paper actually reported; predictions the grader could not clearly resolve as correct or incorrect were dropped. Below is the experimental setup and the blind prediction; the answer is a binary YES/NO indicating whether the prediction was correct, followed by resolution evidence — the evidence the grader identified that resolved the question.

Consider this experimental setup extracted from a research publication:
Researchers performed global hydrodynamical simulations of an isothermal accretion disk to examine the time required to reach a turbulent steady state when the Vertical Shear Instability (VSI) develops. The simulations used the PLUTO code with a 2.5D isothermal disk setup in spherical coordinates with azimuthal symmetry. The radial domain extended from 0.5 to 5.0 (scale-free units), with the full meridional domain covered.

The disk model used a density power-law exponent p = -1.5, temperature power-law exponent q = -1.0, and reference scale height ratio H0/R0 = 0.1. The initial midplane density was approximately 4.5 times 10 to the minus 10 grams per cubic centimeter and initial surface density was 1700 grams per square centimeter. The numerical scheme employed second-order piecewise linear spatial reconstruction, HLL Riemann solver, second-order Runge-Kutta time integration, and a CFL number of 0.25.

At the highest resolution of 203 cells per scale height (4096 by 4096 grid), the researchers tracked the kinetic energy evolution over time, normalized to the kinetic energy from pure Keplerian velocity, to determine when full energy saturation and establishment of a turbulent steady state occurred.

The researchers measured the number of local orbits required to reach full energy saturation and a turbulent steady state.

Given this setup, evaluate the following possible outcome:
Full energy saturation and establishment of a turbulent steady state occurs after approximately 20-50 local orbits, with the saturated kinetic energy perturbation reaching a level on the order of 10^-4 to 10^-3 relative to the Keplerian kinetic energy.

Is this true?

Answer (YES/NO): NO